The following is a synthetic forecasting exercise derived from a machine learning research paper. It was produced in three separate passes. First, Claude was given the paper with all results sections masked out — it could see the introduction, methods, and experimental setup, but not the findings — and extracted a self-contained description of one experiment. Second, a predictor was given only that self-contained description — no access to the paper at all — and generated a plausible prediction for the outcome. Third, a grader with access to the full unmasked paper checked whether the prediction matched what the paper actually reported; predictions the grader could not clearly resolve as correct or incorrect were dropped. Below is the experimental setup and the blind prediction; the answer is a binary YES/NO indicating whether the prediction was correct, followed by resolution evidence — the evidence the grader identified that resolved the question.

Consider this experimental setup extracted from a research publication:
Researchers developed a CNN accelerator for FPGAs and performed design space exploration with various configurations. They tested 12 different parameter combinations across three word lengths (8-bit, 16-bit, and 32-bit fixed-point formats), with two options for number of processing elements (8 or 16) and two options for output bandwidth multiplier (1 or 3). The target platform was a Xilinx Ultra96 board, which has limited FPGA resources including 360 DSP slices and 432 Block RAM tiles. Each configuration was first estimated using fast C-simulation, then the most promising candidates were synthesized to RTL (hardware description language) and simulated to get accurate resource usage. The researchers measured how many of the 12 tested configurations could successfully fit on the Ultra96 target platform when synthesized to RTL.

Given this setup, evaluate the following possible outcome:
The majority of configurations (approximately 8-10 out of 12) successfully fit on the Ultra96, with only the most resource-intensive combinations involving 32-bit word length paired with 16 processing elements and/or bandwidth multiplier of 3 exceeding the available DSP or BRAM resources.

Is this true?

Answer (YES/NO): NO